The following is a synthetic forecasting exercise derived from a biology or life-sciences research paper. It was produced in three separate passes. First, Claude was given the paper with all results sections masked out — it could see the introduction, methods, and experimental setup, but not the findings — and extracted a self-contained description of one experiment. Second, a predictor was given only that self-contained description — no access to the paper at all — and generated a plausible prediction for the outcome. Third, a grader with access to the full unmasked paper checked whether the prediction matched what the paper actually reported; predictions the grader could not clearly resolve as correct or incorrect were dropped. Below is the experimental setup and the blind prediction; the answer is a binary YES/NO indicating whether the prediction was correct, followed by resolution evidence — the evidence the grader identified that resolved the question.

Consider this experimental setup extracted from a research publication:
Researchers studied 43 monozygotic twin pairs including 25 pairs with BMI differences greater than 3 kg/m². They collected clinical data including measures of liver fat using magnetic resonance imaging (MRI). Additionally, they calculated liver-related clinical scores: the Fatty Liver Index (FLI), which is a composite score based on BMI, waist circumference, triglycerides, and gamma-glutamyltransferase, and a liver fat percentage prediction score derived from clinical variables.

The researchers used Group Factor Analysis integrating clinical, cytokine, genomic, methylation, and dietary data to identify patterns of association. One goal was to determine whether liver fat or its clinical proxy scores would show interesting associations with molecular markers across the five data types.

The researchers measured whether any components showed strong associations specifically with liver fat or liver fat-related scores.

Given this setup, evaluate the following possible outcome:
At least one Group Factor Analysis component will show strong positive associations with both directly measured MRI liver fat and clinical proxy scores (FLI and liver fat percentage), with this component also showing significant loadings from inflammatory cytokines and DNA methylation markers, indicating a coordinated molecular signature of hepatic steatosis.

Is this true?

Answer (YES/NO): NO